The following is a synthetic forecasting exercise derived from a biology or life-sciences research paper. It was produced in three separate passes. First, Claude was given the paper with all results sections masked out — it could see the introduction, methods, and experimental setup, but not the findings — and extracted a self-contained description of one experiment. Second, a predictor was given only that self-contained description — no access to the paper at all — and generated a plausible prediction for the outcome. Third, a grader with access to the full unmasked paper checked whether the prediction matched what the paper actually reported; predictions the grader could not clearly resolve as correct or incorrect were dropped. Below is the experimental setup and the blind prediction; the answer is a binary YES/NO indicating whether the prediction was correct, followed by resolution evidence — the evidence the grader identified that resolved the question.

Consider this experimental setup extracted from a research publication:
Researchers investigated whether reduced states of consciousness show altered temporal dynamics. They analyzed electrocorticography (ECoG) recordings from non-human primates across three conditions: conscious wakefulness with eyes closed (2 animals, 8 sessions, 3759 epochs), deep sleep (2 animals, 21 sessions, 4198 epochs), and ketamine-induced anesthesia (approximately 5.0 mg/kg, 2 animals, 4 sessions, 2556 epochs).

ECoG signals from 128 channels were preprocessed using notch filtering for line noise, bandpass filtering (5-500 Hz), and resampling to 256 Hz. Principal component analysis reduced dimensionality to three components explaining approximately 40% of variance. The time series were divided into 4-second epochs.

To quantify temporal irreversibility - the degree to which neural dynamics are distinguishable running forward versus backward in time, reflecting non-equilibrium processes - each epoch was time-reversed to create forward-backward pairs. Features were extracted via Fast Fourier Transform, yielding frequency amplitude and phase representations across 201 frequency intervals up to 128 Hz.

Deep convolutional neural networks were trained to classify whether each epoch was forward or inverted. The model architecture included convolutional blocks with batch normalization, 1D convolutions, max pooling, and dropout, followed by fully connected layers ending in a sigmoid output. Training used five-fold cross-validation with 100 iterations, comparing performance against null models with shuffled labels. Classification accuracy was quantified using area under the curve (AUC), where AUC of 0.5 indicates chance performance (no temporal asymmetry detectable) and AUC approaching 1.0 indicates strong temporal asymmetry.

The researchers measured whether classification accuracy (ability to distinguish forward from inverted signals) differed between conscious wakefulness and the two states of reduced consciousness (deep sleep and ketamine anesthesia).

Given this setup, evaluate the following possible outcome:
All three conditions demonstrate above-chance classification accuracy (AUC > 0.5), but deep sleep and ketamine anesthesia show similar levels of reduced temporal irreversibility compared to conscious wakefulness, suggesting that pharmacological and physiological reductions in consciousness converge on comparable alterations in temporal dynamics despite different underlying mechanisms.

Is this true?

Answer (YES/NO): NO